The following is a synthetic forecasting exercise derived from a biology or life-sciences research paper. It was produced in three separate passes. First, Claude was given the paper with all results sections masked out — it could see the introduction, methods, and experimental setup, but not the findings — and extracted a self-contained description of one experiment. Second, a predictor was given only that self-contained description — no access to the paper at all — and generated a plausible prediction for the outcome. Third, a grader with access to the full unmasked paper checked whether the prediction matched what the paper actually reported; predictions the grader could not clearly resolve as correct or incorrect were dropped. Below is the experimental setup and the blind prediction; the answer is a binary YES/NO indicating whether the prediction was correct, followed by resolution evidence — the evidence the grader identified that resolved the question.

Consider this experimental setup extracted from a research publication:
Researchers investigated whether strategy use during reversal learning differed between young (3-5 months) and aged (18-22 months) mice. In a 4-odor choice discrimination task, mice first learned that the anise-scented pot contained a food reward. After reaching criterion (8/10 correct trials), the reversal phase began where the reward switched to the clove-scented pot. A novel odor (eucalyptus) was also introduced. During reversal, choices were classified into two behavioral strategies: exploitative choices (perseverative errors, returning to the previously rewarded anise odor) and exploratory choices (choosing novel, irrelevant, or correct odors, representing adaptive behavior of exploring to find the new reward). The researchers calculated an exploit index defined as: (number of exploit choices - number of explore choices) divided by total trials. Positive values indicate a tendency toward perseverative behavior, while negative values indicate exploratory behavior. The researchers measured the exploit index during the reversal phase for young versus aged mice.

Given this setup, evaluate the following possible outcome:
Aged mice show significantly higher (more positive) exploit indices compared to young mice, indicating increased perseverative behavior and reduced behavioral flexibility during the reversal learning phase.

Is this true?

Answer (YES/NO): NO